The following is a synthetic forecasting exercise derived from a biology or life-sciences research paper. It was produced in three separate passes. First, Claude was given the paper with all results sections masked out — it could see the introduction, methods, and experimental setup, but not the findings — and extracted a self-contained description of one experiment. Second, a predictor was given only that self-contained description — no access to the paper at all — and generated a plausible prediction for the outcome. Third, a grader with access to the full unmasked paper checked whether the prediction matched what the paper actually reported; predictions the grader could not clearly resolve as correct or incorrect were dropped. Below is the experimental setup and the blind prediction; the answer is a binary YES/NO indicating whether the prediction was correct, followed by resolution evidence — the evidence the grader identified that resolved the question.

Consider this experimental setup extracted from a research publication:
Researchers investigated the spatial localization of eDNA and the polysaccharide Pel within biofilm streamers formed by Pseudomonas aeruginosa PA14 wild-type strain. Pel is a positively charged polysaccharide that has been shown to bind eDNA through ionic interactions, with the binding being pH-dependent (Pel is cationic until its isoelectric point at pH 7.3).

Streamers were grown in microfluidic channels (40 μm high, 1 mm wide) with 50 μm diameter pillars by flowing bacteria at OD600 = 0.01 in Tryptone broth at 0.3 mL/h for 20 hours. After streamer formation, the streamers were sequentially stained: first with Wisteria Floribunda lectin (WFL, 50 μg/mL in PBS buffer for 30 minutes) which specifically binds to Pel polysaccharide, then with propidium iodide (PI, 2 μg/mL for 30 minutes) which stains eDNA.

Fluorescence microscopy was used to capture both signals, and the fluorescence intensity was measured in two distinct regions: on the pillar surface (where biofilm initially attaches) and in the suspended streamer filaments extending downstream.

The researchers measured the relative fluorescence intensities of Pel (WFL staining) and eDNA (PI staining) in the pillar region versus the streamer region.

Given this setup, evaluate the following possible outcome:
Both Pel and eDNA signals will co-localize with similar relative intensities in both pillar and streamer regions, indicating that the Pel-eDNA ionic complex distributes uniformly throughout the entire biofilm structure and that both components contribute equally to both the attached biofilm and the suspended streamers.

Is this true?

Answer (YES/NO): NO